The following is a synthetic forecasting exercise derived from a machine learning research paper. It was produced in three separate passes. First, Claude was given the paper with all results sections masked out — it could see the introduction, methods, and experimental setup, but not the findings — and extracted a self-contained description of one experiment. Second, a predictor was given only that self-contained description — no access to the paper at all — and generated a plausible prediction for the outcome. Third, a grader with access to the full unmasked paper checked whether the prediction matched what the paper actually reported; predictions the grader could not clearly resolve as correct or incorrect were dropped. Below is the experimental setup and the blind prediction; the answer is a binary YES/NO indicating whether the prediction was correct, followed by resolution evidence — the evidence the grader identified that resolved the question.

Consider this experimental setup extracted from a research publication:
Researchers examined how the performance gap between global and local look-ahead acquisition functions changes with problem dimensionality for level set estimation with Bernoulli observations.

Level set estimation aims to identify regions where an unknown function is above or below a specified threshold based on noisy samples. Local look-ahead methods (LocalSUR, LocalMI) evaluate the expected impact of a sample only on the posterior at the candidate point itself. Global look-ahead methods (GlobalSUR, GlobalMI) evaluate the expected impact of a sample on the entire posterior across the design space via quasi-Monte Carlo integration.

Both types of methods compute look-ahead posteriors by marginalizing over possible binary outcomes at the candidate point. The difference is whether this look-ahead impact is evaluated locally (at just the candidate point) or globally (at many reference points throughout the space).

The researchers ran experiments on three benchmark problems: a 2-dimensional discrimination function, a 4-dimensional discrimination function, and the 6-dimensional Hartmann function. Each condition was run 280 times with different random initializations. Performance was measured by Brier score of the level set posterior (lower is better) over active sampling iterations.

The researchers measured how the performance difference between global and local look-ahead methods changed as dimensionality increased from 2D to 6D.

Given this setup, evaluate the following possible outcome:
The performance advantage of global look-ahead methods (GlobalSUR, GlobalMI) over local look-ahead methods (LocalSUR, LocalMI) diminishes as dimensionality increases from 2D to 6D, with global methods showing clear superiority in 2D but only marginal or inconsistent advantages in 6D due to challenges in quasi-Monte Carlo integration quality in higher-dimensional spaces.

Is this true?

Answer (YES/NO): NO